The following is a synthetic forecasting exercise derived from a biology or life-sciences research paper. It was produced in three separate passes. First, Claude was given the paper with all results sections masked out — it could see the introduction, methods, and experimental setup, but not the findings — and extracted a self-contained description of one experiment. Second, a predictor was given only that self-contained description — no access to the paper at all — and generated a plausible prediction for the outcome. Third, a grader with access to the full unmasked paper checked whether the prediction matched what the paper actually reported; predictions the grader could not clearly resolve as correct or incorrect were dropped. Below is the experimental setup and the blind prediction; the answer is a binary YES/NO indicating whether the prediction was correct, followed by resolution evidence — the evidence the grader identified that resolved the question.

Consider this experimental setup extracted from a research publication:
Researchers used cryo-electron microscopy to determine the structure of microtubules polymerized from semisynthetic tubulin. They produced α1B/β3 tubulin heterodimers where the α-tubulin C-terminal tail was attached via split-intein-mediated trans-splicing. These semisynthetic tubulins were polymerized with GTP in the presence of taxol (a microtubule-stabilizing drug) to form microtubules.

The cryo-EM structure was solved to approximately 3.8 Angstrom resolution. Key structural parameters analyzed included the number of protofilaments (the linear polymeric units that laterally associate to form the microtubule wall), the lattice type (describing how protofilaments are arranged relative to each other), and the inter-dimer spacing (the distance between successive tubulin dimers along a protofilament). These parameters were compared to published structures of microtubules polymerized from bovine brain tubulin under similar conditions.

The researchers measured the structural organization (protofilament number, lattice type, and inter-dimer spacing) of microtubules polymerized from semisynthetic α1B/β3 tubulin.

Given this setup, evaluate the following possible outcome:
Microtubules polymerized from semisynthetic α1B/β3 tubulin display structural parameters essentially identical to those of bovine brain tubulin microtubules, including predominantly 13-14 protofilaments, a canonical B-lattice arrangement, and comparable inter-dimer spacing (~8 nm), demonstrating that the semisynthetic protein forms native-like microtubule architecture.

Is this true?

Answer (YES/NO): YES